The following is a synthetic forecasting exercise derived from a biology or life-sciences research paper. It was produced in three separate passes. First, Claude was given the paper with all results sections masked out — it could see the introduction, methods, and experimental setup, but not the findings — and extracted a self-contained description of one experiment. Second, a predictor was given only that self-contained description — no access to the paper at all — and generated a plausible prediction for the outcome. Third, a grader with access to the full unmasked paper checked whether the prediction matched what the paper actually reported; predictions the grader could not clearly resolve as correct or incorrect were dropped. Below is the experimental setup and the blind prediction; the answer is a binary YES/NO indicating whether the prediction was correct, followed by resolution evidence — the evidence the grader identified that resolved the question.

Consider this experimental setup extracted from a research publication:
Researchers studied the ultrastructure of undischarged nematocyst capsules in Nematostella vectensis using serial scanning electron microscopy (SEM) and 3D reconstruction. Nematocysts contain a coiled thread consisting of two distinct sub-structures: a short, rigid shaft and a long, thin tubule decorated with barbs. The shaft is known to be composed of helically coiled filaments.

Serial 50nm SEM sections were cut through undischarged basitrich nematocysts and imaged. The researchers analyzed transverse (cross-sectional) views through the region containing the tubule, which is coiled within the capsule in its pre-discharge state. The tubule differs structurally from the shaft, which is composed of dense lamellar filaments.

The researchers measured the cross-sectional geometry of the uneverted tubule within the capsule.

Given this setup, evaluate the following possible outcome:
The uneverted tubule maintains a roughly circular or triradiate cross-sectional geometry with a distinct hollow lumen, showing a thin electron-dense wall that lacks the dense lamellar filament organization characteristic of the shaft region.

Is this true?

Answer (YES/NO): NO